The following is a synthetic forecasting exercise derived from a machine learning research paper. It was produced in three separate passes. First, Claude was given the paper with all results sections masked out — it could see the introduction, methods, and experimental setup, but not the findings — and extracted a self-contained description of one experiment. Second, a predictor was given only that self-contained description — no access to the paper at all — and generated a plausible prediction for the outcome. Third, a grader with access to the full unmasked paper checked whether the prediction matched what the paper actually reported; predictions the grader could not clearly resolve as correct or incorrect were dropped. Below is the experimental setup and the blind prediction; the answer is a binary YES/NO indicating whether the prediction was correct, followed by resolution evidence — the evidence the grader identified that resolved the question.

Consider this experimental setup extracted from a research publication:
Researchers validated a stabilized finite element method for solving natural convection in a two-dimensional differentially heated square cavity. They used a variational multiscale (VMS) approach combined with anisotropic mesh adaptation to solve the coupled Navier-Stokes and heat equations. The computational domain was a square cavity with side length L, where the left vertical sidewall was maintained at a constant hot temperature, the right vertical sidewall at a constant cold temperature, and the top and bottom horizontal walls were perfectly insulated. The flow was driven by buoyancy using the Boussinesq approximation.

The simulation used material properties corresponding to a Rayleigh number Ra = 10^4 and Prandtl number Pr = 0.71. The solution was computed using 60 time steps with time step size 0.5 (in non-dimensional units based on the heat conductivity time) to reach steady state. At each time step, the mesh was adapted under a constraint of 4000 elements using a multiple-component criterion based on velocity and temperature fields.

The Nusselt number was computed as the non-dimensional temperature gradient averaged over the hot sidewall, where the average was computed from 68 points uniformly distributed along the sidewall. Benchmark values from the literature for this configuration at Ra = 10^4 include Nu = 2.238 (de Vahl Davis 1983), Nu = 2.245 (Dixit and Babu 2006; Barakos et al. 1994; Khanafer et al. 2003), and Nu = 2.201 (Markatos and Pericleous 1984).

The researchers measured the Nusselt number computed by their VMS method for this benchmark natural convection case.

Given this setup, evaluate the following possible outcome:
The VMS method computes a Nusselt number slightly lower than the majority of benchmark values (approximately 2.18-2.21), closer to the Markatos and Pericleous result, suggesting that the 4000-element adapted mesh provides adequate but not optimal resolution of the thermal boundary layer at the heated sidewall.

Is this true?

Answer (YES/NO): NO